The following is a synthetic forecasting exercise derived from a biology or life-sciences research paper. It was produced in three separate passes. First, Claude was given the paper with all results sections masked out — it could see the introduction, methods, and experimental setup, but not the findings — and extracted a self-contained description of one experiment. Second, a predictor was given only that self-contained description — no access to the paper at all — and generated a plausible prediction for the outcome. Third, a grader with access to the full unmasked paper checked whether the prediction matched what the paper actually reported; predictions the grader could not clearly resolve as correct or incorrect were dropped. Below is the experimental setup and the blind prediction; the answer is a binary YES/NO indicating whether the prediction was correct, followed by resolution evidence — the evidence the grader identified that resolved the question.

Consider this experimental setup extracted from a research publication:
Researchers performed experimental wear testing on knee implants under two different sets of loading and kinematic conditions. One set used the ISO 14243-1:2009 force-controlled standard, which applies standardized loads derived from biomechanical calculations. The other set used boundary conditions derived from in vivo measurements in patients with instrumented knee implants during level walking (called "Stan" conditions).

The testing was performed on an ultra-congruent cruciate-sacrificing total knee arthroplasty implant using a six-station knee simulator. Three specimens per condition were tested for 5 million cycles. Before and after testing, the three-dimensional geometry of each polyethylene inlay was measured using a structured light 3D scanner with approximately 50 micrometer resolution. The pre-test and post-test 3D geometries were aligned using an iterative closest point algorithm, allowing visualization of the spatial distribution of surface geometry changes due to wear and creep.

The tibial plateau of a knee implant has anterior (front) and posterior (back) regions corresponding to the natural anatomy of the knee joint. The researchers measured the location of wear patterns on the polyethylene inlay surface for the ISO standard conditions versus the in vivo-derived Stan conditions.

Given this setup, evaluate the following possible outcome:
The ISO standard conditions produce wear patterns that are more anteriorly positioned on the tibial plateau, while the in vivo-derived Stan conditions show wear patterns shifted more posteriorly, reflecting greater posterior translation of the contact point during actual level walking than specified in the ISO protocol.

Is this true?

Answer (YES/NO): NO